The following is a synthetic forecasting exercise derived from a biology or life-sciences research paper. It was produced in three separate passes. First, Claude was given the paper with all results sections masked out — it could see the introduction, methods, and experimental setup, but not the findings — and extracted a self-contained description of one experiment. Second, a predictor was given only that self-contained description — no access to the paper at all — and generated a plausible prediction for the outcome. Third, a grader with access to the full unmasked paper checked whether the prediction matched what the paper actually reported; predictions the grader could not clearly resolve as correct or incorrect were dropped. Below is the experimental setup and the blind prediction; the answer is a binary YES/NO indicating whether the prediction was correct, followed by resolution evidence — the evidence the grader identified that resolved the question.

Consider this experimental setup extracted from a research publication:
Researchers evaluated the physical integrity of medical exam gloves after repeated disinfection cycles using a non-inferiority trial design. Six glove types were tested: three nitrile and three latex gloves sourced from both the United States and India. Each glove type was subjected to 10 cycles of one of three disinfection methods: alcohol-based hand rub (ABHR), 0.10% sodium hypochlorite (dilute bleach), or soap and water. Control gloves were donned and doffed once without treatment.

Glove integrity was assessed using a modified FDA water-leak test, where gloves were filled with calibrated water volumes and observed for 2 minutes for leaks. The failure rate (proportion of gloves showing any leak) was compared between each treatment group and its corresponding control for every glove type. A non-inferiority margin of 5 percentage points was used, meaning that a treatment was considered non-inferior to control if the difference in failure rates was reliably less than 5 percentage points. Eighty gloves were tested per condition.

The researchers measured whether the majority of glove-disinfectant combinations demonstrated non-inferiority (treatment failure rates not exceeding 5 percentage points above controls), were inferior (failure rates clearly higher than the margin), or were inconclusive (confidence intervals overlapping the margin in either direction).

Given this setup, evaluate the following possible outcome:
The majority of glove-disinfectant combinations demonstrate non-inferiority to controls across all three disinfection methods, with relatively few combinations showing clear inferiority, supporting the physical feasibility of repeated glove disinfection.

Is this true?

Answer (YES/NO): NO